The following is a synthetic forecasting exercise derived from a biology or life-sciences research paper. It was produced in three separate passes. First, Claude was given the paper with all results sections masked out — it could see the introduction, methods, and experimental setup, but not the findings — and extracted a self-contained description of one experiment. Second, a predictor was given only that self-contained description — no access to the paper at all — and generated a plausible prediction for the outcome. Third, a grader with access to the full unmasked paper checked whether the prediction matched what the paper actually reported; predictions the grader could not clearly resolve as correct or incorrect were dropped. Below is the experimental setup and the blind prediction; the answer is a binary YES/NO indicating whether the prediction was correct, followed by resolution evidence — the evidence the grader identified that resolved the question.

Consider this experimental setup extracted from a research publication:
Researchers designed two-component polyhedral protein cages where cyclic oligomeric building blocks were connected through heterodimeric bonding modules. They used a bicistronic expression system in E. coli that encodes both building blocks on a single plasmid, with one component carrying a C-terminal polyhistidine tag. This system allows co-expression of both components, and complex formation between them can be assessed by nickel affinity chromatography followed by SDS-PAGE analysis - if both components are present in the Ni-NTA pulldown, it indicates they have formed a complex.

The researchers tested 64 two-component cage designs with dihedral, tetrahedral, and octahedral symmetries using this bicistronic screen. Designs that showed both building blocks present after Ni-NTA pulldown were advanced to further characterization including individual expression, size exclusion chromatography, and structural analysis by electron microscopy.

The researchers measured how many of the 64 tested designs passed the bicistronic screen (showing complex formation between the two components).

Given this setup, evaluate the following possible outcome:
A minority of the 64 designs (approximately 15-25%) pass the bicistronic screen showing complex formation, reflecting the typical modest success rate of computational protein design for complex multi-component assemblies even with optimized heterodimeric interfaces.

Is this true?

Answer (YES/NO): NO